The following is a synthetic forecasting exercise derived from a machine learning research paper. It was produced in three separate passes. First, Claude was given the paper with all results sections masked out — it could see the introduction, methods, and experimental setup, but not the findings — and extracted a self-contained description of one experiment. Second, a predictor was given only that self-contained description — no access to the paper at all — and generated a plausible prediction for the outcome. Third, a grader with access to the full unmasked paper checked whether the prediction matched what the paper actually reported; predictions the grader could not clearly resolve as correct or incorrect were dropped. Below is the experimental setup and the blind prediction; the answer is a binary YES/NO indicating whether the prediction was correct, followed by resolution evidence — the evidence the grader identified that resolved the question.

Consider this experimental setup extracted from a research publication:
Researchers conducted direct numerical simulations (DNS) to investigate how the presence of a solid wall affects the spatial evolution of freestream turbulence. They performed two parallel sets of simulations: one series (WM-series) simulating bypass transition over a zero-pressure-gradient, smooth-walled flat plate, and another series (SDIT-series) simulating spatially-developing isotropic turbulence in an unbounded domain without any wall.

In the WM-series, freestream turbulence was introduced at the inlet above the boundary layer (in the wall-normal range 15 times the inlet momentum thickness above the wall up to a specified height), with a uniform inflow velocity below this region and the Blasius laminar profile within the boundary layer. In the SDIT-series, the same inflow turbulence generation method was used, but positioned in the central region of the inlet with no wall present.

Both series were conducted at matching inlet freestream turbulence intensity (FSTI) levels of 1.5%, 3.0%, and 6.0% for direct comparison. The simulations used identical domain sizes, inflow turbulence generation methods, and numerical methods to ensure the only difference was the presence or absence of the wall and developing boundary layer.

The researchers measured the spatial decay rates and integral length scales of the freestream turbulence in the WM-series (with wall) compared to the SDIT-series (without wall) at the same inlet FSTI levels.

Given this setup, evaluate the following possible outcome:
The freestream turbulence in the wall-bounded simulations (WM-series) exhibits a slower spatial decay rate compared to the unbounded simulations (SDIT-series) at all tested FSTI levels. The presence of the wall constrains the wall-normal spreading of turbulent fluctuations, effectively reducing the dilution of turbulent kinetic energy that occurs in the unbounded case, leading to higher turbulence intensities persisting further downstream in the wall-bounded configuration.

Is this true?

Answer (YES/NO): NO